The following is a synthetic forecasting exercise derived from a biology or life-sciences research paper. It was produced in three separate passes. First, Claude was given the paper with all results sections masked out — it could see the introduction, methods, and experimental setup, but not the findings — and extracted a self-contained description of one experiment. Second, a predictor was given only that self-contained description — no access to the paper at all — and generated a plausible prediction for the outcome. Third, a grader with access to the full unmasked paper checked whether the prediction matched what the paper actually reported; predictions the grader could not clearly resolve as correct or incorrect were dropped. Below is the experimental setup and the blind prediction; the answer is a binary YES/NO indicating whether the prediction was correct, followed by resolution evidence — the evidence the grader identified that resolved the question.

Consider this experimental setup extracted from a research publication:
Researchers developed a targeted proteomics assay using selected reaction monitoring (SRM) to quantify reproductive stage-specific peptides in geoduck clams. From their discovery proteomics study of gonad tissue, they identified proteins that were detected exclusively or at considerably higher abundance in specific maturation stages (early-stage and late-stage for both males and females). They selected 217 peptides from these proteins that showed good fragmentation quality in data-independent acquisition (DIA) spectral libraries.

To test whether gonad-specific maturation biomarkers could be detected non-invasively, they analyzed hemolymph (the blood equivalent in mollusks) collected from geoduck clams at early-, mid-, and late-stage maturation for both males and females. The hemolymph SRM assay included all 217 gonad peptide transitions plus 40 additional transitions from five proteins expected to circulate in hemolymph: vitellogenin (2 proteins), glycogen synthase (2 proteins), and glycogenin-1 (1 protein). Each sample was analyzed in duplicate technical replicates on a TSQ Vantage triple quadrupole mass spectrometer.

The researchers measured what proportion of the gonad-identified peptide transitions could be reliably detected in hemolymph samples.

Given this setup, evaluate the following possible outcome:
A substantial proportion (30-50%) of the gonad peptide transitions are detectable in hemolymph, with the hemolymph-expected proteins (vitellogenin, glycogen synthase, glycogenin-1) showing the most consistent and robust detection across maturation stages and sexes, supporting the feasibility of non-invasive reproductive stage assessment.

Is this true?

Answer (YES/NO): NO